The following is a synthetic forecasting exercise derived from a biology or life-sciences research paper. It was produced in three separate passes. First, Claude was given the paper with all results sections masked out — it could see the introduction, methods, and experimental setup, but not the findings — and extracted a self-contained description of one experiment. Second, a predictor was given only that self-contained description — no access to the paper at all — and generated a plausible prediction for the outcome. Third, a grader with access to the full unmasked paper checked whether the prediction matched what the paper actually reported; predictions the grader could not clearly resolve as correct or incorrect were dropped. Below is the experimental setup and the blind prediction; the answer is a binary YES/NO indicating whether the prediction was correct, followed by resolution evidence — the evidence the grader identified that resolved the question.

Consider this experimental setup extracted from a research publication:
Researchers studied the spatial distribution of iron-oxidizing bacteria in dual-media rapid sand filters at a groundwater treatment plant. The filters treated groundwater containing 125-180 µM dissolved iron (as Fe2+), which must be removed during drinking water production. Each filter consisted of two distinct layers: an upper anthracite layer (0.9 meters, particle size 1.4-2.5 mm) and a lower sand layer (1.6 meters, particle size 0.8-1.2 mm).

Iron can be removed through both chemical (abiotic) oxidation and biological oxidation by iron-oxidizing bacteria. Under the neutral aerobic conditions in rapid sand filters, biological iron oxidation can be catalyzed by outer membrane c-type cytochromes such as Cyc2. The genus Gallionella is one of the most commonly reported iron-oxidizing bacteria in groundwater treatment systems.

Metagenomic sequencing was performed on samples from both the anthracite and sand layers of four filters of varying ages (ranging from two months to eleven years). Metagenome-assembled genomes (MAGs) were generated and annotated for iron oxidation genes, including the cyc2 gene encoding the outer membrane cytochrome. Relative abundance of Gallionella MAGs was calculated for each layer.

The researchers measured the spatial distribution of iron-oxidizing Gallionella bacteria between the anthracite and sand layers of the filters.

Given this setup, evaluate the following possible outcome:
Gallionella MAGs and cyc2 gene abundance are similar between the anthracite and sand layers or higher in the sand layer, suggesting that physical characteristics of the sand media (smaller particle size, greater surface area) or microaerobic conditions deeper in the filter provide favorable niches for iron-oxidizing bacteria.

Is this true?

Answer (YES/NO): NO